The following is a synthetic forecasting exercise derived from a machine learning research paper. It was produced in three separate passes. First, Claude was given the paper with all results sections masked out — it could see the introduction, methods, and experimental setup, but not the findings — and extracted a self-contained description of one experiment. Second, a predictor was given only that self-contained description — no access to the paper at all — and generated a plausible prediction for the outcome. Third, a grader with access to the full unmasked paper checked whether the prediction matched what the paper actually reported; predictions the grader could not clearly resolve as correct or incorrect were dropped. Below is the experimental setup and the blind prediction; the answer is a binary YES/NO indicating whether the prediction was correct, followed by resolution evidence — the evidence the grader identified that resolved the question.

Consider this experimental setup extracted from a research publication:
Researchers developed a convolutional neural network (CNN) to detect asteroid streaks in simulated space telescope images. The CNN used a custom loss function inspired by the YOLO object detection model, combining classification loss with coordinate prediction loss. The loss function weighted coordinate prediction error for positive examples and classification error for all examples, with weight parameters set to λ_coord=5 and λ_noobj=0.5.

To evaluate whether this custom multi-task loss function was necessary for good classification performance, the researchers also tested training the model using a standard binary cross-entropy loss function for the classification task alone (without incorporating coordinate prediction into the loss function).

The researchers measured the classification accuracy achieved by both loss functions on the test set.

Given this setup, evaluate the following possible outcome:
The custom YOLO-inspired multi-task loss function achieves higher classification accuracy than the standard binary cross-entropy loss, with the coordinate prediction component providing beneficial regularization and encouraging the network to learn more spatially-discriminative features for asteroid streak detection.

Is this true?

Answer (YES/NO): NO